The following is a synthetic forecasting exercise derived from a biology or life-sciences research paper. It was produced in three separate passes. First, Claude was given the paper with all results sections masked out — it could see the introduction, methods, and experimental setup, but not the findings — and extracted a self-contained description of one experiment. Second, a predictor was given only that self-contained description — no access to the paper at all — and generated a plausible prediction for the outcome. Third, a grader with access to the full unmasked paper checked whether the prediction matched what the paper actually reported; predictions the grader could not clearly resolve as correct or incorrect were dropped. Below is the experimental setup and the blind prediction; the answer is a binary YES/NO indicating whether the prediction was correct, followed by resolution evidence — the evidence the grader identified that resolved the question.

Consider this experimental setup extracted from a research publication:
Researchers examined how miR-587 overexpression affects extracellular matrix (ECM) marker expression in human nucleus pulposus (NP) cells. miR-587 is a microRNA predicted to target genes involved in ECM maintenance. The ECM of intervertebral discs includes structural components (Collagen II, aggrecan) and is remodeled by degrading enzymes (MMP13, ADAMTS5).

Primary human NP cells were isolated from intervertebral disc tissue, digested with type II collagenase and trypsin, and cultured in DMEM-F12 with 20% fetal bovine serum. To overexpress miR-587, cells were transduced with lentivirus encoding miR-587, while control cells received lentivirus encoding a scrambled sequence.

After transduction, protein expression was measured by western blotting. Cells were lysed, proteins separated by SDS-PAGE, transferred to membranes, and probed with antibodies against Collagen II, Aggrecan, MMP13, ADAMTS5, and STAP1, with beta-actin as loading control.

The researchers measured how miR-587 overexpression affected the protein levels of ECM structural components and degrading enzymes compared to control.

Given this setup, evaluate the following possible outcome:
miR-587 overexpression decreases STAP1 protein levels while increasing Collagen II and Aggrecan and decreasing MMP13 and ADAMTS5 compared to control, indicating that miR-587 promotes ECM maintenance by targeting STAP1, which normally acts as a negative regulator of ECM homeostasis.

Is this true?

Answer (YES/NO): NO